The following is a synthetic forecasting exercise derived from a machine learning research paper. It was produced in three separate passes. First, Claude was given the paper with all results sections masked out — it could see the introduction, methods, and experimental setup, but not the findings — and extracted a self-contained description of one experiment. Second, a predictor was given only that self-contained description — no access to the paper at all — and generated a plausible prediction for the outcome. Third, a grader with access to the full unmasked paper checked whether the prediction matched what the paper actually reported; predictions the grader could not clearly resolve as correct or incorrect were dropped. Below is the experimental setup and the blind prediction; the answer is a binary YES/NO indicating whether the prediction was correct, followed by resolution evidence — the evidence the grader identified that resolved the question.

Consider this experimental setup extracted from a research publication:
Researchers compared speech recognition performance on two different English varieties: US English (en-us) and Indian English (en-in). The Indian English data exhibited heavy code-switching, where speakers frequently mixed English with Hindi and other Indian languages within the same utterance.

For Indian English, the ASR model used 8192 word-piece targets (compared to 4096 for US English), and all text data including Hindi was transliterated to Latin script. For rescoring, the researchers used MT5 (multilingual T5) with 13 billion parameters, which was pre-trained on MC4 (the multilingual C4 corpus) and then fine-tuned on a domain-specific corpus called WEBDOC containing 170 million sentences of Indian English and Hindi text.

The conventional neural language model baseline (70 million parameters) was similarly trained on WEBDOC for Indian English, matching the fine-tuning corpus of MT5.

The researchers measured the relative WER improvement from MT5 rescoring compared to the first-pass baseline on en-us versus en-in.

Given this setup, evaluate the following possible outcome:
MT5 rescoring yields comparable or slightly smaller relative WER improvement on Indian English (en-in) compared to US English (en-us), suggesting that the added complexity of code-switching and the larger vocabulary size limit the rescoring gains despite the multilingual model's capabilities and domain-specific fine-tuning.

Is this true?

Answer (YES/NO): YES